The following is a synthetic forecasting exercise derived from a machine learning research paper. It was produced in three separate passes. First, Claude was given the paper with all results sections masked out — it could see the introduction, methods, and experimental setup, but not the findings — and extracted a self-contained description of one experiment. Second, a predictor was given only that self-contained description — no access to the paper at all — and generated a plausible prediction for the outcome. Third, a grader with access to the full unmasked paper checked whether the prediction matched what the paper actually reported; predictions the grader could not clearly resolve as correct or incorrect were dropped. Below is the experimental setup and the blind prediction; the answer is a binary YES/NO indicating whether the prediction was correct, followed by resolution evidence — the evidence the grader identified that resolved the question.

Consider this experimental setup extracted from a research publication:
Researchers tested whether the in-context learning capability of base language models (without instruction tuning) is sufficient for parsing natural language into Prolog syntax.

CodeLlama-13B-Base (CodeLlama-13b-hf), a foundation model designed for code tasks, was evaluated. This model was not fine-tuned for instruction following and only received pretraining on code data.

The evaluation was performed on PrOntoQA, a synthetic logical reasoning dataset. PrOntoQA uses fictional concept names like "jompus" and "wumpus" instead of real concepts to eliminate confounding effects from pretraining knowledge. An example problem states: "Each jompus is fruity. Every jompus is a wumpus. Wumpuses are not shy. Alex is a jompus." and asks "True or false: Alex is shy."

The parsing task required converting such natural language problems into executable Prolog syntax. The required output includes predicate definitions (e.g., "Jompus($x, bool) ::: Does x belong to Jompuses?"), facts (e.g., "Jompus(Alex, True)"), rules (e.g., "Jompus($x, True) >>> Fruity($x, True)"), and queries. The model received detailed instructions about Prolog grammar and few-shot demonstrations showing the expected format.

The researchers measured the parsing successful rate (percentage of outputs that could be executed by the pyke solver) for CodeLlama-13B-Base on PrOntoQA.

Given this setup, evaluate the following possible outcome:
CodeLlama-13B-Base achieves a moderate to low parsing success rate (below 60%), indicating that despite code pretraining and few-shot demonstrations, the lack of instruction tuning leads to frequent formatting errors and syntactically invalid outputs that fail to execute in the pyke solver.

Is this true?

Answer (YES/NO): NO